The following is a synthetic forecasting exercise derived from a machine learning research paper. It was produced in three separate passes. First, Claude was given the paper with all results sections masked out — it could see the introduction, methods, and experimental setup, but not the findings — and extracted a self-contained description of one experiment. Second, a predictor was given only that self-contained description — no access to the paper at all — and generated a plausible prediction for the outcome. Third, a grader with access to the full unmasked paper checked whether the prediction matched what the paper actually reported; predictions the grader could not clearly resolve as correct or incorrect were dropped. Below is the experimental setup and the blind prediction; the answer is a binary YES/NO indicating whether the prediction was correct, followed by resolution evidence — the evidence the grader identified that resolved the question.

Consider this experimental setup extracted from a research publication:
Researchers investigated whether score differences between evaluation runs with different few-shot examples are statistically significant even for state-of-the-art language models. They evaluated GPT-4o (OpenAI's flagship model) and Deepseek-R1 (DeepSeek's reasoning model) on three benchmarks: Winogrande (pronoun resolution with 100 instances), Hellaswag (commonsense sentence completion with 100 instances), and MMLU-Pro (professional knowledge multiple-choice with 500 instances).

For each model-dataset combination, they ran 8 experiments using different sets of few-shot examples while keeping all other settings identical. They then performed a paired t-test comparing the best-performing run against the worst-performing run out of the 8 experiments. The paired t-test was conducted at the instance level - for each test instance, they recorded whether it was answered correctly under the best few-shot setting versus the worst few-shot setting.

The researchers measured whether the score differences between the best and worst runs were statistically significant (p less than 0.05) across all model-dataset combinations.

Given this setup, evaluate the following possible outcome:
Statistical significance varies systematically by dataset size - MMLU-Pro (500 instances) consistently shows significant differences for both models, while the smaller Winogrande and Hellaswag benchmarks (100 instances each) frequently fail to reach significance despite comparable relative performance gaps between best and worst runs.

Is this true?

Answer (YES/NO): NO